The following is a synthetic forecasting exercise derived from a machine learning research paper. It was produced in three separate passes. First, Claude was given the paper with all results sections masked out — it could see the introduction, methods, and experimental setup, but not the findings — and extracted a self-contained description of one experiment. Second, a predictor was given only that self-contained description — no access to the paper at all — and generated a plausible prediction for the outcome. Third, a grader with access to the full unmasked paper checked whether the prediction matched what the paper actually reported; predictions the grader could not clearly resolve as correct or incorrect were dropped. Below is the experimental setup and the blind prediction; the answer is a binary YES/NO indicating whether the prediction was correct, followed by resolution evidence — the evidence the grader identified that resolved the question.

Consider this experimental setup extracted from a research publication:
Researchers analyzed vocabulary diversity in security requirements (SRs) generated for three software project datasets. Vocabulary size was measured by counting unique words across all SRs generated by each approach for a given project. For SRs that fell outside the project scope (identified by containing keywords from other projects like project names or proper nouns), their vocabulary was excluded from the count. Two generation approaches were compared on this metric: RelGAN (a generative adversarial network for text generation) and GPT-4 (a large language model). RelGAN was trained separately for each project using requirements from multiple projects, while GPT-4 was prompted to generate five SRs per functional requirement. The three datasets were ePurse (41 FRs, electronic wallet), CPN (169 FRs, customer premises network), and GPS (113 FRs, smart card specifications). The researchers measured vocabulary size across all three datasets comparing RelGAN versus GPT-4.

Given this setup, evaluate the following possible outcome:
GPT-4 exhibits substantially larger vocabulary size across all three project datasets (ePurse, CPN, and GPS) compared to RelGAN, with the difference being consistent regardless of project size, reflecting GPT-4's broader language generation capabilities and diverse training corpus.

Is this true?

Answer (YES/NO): YES